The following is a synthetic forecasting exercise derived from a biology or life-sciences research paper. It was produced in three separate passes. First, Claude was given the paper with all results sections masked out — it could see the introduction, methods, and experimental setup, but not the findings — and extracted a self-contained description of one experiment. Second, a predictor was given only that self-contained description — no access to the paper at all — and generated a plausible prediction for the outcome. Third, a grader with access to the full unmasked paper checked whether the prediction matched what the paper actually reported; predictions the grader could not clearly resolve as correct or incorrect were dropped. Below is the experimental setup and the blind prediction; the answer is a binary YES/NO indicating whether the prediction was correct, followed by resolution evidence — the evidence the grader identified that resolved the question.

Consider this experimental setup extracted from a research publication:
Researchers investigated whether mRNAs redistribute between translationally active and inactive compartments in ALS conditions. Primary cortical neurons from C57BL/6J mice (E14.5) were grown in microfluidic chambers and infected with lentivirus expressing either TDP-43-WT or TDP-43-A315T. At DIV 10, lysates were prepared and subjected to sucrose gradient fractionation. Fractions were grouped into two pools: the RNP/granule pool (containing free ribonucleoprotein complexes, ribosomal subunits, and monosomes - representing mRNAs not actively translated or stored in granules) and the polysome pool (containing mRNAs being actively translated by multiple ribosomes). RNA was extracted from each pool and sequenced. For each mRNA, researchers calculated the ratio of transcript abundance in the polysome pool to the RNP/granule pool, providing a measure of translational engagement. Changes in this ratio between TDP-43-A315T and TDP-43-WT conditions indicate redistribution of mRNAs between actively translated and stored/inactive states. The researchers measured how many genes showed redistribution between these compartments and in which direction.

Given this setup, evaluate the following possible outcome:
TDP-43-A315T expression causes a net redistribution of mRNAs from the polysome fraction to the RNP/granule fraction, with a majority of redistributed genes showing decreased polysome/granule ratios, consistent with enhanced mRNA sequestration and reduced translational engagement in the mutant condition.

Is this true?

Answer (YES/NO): NO